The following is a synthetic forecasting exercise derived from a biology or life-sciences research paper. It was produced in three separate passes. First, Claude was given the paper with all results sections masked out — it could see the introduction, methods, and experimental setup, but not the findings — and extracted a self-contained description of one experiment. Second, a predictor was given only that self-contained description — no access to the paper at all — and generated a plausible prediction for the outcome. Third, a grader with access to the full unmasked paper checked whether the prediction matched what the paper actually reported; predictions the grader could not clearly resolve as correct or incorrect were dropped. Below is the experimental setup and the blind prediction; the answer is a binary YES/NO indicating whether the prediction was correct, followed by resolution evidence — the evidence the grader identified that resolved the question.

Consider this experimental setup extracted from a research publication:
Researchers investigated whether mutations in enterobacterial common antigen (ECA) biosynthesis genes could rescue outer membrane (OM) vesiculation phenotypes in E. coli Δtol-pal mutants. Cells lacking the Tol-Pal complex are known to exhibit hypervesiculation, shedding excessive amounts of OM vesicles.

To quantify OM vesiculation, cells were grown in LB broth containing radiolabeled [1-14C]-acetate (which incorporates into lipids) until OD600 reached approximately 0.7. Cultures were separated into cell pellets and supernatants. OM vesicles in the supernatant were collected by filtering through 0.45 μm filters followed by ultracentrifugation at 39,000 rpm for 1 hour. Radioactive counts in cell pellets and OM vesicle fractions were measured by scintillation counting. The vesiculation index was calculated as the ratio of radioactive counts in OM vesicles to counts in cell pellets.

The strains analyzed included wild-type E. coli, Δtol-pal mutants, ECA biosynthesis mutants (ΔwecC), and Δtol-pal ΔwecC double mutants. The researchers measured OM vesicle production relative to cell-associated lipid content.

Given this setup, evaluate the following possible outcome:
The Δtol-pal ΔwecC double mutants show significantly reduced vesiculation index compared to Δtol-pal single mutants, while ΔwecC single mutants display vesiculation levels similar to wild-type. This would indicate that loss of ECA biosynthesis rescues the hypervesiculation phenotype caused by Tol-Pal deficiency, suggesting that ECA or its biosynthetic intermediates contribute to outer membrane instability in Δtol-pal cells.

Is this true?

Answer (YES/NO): NO